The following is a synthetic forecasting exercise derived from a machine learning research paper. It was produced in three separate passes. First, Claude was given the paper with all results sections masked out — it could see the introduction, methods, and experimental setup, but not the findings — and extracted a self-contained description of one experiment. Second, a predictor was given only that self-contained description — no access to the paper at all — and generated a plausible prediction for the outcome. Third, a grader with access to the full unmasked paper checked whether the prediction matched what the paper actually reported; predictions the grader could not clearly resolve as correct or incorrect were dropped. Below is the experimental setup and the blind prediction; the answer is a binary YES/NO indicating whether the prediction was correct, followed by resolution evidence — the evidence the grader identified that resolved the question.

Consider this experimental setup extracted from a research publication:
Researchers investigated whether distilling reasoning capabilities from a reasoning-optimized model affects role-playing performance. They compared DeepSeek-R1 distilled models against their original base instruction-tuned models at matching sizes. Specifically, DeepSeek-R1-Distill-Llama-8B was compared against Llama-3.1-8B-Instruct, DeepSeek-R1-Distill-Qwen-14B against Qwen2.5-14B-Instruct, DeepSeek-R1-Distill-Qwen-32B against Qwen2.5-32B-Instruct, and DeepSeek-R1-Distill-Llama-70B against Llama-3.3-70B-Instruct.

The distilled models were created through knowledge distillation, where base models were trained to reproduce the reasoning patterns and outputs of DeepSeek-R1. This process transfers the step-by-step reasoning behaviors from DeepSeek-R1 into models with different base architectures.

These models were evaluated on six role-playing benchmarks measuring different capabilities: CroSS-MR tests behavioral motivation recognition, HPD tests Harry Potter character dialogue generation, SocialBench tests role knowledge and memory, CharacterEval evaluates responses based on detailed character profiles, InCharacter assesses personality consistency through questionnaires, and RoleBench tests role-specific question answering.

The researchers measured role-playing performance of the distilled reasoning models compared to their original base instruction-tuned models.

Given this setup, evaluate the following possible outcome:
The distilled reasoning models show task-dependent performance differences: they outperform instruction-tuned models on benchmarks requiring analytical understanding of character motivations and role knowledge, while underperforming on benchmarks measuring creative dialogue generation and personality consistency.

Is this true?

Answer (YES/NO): NO